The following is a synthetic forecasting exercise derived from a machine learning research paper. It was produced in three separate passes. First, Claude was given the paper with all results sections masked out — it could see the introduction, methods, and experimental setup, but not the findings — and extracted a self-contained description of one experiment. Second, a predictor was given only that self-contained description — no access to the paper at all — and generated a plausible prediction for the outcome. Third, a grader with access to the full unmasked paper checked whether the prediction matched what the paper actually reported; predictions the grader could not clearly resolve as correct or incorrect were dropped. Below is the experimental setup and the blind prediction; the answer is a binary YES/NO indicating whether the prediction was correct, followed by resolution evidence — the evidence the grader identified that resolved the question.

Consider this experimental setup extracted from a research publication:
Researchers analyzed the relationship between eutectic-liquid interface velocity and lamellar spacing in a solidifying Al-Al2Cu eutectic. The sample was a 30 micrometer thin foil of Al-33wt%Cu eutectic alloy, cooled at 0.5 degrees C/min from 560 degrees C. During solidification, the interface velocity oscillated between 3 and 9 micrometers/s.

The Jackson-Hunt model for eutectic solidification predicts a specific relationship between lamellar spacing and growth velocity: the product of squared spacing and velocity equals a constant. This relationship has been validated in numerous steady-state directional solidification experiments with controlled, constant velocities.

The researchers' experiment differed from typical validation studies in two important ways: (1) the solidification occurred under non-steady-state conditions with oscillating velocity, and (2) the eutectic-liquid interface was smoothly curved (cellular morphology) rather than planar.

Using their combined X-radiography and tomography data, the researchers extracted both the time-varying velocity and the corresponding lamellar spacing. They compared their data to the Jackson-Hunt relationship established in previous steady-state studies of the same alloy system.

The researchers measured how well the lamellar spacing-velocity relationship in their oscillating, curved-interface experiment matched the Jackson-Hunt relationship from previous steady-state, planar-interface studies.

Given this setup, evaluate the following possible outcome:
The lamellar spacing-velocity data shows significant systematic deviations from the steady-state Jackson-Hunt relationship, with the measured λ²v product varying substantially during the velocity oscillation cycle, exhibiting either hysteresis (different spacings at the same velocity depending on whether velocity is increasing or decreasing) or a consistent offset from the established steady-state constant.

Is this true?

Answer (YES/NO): NO